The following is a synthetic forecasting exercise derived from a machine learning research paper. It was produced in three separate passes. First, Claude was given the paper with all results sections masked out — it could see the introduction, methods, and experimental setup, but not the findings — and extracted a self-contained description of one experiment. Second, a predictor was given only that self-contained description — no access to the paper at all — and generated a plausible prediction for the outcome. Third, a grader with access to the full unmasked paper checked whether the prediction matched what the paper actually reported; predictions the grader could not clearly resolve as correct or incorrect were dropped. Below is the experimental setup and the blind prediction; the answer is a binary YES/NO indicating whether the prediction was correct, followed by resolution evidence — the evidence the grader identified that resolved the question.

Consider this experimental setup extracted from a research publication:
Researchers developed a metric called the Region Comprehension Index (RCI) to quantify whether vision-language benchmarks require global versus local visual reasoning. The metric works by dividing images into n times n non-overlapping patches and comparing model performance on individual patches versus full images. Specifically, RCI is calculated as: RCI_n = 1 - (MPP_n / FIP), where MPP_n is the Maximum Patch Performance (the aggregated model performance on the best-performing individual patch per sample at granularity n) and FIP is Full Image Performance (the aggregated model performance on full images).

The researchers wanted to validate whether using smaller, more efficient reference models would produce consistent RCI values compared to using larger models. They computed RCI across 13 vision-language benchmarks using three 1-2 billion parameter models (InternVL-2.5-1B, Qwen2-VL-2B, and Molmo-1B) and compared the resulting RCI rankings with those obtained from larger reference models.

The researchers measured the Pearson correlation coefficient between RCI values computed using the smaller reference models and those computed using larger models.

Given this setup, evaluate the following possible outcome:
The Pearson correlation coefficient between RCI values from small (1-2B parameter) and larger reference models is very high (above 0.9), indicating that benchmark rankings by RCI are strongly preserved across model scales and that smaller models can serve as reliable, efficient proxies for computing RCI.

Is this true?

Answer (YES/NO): NO